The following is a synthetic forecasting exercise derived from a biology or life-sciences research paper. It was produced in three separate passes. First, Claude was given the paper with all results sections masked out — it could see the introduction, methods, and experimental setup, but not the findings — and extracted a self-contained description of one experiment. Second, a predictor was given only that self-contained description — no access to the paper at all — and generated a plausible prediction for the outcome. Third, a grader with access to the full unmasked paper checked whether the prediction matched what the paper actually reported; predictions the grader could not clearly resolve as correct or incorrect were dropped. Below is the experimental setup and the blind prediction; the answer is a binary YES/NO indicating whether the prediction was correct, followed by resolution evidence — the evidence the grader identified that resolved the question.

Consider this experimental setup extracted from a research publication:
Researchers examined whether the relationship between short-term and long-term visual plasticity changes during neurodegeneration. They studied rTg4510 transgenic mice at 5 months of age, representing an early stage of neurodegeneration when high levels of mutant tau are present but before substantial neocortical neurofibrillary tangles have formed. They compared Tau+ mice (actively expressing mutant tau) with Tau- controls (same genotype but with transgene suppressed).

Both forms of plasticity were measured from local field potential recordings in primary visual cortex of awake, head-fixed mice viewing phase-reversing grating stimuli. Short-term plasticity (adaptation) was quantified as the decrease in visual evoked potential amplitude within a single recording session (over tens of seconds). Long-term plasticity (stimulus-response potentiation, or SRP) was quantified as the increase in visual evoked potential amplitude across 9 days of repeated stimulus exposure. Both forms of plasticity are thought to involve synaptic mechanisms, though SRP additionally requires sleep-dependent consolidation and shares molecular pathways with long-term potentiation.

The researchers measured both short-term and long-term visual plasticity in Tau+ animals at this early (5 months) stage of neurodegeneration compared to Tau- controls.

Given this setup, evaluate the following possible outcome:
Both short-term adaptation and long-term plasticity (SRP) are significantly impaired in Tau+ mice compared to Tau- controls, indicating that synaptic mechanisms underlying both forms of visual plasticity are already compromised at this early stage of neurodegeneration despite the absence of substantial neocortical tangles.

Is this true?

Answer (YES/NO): YES